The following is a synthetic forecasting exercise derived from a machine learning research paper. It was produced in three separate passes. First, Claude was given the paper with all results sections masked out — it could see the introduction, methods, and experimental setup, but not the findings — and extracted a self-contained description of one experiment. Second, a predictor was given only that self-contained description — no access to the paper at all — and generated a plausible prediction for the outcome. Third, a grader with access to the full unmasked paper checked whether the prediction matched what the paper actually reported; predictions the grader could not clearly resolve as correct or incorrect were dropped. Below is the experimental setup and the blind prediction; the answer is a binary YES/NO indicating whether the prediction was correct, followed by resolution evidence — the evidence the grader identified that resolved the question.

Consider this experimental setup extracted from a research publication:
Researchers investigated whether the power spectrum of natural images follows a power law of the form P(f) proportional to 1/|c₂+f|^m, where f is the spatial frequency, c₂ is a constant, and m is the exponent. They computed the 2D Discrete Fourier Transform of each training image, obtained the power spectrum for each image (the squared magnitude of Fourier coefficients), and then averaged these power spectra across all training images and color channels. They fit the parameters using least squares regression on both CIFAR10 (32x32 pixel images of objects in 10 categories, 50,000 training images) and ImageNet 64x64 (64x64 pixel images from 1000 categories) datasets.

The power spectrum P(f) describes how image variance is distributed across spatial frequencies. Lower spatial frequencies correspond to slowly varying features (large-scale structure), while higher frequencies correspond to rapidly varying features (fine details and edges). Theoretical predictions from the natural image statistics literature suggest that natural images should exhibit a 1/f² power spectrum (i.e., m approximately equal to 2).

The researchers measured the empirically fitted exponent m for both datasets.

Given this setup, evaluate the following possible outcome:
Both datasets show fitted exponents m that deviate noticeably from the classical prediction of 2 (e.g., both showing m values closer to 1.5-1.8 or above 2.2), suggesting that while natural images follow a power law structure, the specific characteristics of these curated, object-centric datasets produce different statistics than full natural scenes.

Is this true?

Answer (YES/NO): NO